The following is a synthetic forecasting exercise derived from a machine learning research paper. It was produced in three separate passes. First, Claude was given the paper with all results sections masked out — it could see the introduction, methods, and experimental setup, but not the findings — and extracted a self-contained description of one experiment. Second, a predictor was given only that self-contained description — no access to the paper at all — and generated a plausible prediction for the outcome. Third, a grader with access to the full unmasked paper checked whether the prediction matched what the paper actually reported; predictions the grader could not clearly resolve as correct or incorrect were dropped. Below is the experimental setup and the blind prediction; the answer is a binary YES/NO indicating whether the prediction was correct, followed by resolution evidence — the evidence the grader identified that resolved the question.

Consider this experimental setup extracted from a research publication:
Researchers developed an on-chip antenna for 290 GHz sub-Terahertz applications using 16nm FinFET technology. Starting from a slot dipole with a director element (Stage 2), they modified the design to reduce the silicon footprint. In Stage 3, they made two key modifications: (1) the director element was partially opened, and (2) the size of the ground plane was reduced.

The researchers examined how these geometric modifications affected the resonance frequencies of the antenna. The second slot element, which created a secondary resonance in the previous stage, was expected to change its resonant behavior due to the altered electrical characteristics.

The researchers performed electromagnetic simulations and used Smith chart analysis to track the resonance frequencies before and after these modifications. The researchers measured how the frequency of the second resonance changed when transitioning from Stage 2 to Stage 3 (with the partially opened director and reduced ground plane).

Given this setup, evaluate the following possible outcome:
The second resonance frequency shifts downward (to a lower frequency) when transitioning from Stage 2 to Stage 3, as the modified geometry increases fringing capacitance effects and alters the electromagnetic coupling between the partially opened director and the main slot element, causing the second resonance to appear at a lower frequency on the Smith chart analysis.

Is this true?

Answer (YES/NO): NO